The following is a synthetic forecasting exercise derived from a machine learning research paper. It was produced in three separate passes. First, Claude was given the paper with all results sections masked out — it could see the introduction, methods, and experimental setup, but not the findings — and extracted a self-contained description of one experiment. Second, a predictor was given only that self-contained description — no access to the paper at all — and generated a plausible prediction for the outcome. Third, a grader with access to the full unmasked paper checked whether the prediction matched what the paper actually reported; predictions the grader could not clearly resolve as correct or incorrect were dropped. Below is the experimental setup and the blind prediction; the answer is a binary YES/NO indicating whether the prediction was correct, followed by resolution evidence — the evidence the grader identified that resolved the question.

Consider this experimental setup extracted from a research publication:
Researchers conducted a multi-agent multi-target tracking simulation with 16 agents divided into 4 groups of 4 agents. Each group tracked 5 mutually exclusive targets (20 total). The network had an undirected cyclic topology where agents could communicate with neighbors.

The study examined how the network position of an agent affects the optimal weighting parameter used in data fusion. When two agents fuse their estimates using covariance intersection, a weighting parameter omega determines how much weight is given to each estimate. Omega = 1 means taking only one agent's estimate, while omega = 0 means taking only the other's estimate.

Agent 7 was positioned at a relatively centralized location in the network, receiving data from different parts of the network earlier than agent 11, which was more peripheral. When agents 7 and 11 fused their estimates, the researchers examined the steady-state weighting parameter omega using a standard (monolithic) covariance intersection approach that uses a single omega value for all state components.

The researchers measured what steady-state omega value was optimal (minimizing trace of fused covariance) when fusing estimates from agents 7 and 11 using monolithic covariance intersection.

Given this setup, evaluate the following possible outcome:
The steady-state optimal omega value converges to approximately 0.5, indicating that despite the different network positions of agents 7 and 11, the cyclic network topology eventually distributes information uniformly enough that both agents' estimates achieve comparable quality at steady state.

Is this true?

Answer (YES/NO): NO